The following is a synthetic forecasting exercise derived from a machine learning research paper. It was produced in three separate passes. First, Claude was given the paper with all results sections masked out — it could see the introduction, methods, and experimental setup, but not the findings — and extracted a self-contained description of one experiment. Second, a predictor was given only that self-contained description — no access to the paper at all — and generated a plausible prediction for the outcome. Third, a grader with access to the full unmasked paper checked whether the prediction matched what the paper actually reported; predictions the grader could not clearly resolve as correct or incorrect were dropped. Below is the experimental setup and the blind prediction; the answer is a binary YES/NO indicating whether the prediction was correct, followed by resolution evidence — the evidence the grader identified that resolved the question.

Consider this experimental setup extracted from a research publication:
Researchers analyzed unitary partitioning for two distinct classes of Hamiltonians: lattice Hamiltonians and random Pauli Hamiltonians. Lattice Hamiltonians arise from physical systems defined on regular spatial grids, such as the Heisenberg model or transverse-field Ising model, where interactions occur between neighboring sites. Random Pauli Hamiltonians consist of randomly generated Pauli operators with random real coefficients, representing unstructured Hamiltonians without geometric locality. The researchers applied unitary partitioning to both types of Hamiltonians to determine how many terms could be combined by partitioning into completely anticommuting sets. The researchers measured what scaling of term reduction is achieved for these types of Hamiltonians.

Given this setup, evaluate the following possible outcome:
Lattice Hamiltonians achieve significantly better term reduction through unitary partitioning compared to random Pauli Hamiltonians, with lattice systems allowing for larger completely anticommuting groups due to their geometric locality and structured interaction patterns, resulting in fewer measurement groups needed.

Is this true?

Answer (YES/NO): NO